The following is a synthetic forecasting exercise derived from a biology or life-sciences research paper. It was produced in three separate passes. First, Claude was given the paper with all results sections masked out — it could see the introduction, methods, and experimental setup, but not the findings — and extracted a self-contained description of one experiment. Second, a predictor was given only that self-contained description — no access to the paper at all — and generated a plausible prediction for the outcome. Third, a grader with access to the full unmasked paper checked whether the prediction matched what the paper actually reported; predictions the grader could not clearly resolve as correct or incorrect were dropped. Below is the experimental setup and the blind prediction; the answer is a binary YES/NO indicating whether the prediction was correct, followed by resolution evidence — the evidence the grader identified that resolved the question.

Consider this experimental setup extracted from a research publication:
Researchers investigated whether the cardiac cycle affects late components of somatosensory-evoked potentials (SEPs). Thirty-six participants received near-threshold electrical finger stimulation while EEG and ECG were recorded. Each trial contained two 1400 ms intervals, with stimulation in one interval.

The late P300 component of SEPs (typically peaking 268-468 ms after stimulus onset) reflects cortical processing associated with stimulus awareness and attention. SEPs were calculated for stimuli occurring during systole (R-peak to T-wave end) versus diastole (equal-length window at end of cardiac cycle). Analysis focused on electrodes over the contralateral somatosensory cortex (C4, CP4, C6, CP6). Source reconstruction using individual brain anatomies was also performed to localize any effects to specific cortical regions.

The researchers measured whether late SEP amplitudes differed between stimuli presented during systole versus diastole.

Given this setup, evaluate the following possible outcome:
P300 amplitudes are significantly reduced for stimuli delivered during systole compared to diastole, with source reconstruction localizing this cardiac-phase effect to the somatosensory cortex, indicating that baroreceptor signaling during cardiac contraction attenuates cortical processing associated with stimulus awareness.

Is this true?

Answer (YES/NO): NO